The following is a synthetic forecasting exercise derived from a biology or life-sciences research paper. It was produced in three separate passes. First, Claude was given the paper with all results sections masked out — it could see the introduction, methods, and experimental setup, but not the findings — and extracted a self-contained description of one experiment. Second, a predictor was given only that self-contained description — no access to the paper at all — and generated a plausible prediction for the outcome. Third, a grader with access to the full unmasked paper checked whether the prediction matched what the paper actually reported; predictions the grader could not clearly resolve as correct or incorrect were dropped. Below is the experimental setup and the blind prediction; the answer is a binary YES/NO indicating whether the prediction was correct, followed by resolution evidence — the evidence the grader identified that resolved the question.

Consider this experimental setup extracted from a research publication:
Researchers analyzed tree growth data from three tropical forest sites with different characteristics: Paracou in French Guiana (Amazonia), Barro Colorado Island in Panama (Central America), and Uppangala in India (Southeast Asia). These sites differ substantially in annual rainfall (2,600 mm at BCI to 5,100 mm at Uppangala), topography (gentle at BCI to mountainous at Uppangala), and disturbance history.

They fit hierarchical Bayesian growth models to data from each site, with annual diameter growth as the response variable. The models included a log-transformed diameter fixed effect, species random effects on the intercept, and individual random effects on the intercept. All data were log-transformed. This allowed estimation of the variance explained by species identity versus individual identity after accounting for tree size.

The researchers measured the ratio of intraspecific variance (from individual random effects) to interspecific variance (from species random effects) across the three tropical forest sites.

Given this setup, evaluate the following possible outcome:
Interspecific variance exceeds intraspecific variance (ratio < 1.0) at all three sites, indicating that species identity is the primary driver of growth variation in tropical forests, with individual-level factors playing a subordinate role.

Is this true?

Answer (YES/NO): NO